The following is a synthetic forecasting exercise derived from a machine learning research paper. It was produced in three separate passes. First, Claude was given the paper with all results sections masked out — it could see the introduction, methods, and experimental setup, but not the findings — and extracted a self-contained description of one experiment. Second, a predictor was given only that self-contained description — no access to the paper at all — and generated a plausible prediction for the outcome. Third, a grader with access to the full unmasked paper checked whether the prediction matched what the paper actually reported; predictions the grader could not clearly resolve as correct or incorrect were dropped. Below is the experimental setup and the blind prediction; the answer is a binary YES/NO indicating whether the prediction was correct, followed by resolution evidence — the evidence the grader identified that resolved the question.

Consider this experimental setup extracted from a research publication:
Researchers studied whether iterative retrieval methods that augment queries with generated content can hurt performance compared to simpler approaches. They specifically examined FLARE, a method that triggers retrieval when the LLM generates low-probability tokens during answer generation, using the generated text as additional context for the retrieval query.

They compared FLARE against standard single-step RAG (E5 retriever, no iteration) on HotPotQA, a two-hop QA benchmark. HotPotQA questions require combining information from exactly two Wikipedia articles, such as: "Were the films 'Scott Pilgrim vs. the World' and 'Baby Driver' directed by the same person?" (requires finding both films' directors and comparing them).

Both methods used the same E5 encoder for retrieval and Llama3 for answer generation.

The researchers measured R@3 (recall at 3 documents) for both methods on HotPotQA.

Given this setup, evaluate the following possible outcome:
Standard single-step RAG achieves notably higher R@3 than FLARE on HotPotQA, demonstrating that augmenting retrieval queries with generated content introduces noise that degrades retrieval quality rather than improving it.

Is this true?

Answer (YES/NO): YES